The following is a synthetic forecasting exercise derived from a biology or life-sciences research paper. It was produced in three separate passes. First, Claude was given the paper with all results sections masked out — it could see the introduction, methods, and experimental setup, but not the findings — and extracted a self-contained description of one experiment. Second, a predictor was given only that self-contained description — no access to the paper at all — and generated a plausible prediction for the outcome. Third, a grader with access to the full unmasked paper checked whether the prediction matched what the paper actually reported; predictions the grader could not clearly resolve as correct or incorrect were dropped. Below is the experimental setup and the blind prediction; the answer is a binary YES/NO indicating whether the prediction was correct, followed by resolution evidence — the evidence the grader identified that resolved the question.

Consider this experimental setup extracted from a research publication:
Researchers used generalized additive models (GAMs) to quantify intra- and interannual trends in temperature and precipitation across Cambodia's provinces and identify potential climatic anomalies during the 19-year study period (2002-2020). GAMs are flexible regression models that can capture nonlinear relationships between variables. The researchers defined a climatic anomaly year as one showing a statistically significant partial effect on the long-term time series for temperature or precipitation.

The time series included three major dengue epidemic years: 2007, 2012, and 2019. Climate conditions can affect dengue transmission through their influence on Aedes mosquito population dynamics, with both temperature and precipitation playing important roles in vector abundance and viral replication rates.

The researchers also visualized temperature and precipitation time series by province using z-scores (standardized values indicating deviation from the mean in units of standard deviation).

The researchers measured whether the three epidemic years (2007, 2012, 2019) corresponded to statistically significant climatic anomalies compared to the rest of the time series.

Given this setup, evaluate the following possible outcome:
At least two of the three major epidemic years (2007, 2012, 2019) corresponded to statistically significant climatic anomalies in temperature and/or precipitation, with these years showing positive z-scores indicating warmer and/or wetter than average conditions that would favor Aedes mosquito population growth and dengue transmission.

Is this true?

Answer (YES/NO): NO